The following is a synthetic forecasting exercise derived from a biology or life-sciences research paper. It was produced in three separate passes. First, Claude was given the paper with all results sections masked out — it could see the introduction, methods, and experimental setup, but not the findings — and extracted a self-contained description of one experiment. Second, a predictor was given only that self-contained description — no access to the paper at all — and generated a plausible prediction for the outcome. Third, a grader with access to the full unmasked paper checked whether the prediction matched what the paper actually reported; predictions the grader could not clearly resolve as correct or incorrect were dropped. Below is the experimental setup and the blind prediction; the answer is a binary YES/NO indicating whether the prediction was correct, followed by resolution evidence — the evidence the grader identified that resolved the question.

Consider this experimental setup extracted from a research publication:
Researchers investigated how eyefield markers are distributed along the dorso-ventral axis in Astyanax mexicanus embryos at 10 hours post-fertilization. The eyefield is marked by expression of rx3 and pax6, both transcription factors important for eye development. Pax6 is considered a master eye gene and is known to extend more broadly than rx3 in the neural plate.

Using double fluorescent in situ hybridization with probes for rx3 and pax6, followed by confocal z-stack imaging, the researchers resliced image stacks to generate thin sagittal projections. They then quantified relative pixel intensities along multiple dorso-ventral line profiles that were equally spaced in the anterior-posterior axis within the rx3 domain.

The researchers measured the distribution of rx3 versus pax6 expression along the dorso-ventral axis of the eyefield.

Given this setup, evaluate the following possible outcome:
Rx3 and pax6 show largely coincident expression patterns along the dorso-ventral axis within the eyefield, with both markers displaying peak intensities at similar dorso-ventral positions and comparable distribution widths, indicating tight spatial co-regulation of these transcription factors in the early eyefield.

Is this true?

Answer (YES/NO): NO